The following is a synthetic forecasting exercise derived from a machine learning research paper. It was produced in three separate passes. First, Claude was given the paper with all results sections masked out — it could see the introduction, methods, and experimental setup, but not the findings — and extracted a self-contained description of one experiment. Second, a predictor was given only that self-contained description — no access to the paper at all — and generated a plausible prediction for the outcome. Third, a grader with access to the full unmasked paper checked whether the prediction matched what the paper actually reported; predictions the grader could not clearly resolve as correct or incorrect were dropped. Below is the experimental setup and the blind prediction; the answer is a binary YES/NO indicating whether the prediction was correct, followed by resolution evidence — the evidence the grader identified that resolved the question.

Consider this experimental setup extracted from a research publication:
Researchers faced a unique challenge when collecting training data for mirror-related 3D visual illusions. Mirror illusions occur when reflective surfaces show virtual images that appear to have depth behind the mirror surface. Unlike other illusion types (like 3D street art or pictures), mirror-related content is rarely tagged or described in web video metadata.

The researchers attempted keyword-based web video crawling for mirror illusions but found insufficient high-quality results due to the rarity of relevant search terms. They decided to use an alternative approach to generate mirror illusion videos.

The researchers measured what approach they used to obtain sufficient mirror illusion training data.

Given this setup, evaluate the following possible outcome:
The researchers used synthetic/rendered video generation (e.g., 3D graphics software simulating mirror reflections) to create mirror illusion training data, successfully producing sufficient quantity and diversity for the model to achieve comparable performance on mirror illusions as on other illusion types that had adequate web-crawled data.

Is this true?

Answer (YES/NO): NO